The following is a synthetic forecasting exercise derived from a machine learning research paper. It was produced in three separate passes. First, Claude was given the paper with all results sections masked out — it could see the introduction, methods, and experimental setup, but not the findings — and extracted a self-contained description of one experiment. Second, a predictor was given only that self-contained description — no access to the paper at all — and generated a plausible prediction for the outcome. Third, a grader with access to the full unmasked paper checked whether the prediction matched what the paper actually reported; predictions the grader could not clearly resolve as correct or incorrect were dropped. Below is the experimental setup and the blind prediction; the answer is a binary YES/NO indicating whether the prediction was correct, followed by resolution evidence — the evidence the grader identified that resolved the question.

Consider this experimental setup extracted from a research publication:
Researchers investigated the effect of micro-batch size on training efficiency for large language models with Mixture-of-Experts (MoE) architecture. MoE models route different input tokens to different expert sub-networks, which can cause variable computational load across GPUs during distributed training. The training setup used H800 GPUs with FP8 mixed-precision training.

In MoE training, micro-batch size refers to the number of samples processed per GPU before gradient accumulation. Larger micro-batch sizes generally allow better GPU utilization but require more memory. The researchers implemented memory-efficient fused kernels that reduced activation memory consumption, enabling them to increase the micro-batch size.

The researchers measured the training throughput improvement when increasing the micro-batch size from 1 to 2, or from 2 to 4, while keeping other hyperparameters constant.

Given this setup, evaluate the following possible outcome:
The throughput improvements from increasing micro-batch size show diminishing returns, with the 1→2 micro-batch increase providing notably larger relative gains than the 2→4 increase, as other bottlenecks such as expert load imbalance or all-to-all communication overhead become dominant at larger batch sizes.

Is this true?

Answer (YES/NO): NO